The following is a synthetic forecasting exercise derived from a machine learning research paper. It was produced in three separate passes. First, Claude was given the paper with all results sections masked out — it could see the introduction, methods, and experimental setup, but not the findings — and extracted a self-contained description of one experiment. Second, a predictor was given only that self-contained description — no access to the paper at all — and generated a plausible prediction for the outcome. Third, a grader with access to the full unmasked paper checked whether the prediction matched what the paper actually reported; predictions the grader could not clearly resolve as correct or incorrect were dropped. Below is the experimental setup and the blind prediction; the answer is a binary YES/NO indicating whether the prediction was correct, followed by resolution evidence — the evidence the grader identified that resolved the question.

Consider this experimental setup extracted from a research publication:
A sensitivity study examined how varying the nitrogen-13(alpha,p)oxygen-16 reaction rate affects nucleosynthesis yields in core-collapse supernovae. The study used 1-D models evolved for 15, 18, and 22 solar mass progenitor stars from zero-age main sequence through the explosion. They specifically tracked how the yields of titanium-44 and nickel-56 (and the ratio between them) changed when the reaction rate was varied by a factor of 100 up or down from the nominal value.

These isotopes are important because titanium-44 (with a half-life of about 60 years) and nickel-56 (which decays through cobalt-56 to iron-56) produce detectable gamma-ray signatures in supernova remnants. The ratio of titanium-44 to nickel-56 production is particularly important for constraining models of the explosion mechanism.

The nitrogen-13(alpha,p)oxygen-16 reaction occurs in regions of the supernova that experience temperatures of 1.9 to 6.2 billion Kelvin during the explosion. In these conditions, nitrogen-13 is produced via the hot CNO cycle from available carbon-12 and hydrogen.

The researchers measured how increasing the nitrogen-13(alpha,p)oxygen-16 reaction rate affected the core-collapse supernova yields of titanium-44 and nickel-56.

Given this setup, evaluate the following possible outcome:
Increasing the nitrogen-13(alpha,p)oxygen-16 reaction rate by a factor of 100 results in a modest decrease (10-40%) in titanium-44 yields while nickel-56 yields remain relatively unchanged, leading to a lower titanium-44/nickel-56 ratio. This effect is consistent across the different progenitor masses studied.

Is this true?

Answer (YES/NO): NO